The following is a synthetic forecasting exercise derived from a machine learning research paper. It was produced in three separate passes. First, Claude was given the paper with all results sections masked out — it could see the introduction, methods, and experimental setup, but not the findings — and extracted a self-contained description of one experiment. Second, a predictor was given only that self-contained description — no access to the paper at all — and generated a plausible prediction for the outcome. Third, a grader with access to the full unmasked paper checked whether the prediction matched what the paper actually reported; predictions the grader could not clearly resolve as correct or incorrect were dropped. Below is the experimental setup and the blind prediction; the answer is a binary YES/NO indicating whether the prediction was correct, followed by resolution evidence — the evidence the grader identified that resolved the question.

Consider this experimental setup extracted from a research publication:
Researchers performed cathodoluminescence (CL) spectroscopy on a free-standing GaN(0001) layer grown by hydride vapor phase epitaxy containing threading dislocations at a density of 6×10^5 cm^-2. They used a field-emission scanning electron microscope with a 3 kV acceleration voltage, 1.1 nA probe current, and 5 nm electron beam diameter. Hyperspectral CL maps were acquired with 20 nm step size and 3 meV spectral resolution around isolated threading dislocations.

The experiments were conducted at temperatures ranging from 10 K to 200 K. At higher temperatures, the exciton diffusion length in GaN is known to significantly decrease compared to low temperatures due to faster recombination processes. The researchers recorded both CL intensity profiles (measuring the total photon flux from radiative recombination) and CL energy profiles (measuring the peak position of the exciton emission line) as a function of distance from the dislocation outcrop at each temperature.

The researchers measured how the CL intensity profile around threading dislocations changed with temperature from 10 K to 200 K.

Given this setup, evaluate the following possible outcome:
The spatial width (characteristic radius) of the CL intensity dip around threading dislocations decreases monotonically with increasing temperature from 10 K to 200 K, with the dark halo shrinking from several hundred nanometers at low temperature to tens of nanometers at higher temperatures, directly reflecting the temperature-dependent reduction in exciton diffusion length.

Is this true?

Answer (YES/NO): NO